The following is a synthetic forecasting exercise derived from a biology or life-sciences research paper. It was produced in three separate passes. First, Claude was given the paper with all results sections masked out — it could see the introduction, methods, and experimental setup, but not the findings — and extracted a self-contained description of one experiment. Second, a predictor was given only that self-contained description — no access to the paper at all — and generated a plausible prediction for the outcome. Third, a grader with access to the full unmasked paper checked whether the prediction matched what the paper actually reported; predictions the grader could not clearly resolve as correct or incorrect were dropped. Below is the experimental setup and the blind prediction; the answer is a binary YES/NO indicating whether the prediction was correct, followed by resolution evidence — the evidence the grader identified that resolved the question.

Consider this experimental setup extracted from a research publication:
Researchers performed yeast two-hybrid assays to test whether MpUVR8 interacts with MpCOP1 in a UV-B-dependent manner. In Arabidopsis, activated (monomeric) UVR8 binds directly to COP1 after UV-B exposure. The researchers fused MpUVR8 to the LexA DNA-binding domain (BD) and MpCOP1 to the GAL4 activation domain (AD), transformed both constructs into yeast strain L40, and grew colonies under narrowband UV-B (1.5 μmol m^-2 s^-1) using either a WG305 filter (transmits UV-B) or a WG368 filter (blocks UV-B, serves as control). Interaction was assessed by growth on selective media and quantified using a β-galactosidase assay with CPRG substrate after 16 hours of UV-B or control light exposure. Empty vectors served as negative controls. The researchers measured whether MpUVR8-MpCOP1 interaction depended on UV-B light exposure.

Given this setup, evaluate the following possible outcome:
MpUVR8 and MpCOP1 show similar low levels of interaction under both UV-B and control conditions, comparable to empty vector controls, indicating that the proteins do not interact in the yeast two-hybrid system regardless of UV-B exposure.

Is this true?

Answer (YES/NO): NO